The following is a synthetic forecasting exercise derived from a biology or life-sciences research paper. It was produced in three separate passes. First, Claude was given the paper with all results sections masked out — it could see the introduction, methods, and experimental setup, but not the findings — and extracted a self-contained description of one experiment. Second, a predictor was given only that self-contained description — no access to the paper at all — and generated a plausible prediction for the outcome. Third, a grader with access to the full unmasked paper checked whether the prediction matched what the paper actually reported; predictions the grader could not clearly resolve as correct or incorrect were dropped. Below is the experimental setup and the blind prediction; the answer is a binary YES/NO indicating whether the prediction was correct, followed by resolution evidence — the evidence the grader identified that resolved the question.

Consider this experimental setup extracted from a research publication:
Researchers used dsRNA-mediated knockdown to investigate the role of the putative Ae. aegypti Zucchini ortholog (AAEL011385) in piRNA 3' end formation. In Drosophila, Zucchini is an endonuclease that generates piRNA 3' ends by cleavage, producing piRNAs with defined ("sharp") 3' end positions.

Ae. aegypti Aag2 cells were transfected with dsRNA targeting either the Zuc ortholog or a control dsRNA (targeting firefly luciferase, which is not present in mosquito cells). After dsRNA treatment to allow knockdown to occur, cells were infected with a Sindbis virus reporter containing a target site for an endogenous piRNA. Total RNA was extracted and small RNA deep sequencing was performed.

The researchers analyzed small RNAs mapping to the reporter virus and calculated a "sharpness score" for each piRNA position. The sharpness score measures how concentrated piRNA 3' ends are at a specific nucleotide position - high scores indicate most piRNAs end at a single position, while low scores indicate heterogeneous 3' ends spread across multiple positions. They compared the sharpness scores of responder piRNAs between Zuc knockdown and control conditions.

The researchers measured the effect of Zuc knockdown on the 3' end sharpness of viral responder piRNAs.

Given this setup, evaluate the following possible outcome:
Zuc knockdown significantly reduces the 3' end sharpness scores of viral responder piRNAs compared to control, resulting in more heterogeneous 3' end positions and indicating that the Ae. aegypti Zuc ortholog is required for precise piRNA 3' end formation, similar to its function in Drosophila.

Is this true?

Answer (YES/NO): YES